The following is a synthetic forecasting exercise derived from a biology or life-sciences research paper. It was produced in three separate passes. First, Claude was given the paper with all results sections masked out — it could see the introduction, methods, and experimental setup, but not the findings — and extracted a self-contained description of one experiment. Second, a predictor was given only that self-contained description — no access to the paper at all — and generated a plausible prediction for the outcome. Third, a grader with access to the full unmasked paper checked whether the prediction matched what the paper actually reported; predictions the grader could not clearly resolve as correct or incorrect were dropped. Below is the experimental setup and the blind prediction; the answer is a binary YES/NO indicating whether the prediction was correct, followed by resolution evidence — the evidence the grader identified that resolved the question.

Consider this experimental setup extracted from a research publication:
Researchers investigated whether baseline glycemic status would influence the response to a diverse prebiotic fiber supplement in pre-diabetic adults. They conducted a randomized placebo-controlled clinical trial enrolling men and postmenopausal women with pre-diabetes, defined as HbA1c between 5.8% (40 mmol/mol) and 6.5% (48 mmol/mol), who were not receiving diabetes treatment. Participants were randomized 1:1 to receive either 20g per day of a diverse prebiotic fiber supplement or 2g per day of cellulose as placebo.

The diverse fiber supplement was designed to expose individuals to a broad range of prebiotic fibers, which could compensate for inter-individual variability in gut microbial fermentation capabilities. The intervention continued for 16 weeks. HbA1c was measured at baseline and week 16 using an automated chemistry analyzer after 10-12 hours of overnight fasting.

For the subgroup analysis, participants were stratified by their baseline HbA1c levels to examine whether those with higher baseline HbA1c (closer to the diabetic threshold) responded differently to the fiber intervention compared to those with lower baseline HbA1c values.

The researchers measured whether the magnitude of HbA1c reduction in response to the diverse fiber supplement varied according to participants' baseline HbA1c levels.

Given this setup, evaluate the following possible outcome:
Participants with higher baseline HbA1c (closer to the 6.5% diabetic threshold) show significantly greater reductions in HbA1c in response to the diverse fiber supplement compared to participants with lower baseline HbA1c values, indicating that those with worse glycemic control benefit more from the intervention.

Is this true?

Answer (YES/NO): NO